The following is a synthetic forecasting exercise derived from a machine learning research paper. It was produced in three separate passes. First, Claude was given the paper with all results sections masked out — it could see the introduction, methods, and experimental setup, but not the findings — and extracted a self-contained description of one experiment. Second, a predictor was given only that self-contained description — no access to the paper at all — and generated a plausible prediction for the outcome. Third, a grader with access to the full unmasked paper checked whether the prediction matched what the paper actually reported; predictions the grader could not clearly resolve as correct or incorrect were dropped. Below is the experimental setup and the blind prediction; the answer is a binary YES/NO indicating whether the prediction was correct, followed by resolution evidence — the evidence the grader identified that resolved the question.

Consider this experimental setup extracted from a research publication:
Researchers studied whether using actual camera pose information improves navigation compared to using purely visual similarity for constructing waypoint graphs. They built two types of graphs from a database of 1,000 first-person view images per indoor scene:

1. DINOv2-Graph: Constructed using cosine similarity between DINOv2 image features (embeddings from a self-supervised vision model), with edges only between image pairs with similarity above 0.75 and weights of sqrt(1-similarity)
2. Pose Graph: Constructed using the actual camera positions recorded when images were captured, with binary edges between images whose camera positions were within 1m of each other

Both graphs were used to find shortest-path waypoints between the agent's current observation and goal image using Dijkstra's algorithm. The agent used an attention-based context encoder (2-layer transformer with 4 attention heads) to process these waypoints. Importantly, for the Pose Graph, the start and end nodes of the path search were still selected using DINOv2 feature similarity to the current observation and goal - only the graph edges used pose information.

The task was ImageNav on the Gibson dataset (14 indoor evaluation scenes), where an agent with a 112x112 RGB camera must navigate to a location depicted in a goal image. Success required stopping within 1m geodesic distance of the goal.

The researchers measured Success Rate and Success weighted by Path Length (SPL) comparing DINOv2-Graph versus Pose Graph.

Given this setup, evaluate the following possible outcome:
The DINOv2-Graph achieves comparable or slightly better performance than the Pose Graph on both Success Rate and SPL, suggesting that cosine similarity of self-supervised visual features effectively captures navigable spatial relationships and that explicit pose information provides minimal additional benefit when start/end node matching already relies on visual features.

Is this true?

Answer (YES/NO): NO